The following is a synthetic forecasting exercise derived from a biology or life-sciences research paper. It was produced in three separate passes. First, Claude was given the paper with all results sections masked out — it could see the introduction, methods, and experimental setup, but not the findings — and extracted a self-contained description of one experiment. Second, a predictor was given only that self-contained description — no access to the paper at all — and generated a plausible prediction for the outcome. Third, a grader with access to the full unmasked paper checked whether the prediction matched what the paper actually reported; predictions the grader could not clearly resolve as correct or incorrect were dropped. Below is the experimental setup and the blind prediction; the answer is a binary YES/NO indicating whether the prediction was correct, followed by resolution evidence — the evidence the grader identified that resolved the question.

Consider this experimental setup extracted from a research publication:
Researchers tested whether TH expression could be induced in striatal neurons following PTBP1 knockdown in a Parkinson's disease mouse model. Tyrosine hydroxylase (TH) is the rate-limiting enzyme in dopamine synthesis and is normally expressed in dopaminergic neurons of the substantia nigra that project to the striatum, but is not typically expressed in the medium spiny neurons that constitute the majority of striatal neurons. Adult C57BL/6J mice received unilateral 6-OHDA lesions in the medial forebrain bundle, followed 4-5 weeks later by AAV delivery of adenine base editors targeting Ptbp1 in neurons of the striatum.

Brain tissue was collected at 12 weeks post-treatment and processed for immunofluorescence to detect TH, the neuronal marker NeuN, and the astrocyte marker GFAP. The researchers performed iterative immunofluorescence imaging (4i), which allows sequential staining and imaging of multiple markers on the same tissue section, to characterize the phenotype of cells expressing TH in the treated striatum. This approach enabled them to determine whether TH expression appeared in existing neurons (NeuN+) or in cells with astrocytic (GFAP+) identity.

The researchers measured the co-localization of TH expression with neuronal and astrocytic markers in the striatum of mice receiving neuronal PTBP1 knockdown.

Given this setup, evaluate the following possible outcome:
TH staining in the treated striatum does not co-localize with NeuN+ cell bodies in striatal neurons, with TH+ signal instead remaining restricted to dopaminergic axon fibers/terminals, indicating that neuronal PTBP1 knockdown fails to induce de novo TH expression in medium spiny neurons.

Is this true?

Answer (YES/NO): NO